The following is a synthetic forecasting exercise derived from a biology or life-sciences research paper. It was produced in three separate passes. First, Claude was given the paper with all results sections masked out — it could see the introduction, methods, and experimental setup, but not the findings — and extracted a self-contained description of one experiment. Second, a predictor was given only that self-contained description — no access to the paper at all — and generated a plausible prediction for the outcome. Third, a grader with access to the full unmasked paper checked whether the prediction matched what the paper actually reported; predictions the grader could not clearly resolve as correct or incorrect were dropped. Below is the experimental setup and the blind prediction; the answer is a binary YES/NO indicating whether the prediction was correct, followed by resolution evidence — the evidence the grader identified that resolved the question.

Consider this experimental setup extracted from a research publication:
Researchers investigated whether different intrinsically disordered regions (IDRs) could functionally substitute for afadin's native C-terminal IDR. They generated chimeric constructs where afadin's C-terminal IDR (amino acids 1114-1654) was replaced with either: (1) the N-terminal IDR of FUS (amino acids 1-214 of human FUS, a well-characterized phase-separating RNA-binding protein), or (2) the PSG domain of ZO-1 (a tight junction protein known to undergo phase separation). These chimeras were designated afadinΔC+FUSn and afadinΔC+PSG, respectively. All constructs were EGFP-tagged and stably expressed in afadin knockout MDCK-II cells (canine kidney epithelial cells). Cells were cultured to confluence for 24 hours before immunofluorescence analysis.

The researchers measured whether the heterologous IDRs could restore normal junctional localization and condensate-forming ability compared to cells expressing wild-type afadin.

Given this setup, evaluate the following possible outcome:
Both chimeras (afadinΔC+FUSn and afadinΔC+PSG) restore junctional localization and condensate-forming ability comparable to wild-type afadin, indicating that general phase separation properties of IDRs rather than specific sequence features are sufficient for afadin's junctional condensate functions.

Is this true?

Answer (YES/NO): NO